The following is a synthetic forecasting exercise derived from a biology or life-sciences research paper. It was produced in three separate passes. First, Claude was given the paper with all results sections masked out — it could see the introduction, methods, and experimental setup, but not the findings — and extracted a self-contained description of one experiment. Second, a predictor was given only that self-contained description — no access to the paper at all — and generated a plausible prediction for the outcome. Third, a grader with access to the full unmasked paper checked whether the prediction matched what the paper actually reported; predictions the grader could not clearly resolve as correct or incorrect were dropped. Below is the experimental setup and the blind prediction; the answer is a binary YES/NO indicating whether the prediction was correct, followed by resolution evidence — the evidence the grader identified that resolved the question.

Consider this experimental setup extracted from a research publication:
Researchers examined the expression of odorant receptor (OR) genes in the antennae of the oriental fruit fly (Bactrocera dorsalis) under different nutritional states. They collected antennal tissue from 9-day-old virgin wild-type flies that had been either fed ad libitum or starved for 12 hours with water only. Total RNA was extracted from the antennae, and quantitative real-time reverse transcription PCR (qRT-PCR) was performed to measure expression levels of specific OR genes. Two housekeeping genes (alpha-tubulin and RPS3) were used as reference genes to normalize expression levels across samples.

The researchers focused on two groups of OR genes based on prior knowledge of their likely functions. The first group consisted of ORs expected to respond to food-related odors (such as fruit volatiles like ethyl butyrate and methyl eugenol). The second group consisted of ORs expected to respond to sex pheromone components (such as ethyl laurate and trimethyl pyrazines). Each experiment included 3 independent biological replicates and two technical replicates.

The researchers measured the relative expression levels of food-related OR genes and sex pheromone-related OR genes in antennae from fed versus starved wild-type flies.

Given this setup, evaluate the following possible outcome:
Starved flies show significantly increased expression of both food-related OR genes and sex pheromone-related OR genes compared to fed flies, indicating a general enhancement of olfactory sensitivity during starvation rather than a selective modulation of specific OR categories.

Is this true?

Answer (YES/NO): NO